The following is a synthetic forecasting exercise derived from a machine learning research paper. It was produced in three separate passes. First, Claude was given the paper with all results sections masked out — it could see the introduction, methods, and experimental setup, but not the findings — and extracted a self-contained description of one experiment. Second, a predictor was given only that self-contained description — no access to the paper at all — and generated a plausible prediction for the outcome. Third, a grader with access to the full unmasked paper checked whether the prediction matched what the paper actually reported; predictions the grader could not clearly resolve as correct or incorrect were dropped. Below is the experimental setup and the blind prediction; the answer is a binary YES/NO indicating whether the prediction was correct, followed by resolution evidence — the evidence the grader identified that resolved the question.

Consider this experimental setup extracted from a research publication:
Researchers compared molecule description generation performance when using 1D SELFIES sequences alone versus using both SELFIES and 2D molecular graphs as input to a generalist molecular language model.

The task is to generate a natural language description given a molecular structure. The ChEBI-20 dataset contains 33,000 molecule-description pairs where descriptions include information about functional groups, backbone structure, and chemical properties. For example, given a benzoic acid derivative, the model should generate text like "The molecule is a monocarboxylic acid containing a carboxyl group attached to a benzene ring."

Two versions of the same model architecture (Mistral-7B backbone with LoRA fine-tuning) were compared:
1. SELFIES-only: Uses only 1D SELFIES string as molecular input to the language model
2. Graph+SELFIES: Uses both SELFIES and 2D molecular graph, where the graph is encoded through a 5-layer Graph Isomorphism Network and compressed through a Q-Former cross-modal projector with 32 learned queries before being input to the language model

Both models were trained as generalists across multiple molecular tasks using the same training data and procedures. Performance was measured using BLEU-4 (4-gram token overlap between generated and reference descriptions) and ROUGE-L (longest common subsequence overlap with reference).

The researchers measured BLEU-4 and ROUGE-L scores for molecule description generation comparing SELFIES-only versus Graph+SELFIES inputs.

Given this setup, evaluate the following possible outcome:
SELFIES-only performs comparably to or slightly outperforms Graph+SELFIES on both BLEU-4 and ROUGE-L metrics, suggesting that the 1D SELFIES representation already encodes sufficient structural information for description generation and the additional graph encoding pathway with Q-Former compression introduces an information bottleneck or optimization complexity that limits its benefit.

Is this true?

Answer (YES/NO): YES